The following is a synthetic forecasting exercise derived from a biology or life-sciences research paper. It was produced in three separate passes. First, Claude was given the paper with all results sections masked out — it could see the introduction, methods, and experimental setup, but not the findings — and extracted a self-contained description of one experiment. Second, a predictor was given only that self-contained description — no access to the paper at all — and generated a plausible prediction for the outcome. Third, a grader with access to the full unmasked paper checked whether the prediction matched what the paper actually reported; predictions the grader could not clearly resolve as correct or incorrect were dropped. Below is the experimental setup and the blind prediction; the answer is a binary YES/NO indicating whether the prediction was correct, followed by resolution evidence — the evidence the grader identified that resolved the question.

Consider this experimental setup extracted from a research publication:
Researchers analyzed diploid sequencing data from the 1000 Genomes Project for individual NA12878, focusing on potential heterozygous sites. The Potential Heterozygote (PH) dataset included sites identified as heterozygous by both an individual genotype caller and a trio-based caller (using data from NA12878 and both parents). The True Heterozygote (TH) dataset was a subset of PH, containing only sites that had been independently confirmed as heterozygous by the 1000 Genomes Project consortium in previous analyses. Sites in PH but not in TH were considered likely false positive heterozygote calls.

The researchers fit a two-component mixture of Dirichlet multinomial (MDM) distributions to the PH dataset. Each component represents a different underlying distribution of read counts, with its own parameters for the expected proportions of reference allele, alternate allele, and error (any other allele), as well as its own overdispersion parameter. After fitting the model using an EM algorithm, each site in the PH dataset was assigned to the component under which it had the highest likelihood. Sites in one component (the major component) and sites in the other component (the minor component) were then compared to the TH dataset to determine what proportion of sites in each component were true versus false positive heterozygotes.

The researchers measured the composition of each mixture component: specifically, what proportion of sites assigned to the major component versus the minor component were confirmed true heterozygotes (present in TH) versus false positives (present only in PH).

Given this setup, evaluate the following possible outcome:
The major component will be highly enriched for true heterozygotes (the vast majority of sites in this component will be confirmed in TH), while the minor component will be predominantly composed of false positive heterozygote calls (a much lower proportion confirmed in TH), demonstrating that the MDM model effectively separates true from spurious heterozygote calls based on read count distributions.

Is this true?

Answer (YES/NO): NO